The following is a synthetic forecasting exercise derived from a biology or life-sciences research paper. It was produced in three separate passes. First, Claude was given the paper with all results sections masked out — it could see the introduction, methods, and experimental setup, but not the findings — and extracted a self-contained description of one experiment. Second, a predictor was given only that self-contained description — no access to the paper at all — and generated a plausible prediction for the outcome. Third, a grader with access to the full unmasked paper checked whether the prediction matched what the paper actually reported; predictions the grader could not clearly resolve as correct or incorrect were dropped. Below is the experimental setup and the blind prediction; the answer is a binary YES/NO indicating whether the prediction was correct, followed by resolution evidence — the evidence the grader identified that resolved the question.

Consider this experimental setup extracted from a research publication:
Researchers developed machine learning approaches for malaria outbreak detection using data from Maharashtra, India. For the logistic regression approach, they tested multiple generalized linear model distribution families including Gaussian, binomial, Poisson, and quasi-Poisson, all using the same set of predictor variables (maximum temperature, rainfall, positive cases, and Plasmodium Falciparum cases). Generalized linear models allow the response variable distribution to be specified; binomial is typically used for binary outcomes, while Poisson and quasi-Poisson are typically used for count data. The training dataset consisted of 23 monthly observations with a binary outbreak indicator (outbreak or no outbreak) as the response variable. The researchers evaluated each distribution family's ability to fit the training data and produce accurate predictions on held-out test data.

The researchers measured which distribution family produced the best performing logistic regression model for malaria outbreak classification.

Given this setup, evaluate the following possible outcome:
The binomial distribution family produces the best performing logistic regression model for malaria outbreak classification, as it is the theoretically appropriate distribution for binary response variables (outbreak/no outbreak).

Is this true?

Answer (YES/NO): NO